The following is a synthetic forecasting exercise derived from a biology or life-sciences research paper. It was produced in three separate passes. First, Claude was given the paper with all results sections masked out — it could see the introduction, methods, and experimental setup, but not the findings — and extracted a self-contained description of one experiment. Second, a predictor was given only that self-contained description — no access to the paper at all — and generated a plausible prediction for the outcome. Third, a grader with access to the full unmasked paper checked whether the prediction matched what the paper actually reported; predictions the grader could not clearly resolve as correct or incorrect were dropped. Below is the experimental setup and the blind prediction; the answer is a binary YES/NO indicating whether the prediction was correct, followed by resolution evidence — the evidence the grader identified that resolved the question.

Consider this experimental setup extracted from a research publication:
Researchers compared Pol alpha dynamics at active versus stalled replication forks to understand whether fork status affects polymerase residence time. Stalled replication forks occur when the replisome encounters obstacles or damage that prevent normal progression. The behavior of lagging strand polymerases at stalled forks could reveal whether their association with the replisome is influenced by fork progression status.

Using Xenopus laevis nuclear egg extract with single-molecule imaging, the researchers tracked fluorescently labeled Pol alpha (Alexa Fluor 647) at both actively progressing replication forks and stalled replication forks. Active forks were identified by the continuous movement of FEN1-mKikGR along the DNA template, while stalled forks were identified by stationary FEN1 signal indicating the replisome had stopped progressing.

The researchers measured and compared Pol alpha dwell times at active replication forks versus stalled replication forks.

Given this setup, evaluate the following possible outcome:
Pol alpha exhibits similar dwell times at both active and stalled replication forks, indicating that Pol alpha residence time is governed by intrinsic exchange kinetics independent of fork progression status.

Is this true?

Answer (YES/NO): NO